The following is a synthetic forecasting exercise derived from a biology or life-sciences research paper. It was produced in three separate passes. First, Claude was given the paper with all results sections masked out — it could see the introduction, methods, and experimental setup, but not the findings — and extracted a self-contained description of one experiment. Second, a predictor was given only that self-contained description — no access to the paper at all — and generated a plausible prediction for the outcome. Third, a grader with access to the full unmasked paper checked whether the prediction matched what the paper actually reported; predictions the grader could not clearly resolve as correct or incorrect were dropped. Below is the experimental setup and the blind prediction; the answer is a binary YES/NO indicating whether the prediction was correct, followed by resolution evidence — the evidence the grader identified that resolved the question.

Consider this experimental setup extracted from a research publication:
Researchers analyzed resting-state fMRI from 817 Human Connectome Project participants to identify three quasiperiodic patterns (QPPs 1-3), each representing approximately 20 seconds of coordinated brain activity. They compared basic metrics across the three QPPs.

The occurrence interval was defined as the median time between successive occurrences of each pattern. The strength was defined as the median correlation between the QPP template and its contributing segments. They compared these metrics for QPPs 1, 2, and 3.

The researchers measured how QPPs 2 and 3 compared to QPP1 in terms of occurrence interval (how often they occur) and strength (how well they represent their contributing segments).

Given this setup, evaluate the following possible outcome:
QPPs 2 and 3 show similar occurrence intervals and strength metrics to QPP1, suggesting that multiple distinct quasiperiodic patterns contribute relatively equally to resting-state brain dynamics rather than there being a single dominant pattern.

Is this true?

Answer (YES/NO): NO